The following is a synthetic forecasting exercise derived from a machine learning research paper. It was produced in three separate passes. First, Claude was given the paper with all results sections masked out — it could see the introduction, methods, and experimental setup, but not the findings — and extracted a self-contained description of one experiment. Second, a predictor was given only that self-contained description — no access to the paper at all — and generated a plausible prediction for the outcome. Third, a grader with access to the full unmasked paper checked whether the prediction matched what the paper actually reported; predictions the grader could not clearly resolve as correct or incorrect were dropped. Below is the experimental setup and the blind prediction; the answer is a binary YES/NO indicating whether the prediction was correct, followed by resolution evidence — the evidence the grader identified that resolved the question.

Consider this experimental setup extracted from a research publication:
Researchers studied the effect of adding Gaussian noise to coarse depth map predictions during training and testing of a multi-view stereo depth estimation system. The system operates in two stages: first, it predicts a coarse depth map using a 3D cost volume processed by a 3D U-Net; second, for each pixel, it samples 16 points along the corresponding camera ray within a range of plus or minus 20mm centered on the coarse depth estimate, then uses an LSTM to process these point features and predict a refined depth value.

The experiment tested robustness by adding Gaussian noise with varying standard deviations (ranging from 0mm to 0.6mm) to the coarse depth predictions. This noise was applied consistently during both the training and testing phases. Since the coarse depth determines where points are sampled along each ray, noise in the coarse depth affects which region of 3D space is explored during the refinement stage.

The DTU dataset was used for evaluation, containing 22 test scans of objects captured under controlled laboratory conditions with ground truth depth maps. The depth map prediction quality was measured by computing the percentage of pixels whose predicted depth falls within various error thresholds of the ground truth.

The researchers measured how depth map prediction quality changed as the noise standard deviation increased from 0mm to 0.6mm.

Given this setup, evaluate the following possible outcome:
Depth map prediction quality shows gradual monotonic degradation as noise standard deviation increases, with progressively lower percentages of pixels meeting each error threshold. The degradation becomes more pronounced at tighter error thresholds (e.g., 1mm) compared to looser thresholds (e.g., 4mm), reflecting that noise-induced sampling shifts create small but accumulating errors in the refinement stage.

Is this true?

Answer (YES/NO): NO